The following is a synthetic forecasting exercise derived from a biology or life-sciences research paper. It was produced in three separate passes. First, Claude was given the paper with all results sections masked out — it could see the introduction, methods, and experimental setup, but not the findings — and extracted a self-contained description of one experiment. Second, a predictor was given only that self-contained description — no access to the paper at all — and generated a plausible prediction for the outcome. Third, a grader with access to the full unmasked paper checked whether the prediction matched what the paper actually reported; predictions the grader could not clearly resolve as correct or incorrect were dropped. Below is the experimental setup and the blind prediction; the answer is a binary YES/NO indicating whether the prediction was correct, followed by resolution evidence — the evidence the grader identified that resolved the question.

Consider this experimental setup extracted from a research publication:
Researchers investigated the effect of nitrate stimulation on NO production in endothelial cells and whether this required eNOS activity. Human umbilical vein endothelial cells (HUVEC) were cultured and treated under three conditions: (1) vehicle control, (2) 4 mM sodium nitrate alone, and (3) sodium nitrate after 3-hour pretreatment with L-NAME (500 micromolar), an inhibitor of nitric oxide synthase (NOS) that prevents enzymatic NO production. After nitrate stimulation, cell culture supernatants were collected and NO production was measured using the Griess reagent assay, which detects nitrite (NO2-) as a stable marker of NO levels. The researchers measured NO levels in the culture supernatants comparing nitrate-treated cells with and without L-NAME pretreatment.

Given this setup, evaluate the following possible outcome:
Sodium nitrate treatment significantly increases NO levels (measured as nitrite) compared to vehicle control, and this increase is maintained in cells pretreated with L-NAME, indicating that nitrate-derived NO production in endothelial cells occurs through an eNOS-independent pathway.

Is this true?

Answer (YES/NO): NO